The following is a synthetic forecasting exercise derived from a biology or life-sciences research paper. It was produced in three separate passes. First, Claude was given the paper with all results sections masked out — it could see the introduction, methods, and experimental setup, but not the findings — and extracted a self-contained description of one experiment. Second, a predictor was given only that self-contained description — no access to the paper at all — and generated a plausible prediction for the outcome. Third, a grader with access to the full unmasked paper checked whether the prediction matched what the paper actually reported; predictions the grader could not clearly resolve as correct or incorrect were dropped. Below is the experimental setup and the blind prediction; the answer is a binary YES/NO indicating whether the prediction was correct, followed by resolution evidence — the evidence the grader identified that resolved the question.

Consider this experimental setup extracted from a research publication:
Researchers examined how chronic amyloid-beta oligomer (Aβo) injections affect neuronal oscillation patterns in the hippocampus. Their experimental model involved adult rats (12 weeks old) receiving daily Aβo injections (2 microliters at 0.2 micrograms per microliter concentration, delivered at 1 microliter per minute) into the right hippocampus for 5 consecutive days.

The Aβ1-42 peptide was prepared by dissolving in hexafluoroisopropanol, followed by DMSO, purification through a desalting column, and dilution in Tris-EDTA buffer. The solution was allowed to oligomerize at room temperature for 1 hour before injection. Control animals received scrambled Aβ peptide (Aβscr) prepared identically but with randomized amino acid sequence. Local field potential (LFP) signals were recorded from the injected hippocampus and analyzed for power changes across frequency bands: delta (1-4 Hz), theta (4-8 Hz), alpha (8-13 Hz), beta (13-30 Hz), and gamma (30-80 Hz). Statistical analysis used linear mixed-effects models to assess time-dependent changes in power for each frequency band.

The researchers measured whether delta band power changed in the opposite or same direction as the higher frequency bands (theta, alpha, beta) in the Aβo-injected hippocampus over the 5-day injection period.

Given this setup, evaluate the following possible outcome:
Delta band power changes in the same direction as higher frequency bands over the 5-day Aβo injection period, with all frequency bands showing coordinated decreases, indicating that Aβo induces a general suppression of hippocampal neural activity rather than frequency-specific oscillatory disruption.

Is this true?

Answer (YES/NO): NO